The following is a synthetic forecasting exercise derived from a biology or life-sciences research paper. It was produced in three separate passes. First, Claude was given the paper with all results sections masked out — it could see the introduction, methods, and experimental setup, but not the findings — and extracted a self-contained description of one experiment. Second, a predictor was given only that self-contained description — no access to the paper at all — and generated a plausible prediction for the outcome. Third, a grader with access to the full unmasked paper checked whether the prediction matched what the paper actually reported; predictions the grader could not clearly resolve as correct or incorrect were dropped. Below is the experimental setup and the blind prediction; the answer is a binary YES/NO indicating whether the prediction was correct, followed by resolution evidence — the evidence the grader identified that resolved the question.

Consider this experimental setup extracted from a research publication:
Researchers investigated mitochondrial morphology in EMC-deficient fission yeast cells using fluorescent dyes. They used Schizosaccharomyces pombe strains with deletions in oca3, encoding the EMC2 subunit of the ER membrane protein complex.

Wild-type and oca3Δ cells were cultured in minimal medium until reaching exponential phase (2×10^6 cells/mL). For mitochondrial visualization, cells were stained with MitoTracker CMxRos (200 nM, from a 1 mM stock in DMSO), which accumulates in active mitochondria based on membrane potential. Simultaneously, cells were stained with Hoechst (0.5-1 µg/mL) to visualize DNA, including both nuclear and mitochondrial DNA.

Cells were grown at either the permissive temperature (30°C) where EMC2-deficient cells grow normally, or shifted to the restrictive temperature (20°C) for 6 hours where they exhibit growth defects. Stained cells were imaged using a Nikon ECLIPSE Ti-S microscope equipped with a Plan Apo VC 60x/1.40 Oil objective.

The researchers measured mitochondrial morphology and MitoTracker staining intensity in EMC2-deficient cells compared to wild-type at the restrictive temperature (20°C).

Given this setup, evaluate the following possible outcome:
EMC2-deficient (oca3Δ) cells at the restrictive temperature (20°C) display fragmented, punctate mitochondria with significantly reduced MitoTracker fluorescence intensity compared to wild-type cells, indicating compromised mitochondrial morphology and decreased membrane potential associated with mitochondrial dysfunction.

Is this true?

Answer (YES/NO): NO